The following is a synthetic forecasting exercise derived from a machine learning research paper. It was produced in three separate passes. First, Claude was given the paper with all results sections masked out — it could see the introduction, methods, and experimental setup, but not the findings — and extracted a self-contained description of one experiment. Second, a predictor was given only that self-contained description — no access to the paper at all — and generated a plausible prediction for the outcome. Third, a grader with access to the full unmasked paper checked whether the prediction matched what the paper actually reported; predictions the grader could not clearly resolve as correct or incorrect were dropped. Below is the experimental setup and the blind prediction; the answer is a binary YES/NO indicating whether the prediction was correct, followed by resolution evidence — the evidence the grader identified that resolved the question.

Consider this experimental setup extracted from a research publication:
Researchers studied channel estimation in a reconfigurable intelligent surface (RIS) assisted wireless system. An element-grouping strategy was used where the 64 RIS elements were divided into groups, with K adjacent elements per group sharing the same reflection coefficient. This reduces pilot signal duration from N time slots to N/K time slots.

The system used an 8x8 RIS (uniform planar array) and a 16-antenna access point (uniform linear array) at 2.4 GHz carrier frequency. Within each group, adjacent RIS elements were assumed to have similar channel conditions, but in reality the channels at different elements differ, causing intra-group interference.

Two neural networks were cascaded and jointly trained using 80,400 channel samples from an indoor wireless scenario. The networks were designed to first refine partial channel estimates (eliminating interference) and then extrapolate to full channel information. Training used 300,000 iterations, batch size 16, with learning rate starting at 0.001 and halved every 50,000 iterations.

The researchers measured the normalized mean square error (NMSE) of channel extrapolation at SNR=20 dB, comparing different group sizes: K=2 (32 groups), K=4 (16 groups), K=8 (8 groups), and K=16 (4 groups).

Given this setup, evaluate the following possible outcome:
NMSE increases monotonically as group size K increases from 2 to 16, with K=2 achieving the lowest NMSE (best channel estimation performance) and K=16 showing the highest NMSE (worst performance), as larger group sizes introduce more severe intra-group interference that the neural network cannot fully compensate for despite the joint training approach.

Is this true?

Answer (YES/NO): YES